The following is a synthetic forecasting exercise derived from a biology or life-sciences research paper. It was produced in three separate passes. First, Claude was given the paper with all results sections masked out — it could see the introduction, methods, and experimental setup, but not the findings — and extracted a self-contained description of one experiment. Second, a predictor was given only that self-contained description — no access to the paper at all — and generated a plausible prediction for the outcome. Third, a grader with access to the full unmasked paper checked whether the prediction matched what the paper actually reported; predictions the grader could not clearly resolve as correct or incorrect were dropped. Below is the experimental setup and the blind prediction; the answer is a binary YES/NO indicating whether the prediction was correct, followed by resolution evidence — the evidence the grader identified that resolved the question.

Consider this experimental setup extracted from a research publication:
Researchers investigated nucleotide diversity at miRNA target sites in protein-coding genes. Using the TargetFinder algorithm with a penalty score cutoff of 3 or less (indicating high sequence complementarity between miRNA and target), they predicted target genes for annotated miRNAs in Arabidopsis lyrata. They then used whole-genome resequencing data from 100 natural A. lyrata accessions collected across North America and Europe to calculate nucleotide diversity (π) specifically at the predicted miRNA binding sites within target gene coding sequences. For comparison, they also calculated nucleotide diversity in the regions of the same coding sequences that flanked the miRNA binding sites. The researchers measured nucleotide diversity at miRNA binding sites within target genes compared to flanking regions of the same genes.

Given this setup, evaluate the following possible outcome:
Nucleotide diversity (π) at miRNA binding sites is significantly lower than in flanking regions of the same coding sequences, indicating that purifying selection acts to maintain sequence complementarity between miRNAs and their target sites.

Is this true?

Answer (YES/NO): YES